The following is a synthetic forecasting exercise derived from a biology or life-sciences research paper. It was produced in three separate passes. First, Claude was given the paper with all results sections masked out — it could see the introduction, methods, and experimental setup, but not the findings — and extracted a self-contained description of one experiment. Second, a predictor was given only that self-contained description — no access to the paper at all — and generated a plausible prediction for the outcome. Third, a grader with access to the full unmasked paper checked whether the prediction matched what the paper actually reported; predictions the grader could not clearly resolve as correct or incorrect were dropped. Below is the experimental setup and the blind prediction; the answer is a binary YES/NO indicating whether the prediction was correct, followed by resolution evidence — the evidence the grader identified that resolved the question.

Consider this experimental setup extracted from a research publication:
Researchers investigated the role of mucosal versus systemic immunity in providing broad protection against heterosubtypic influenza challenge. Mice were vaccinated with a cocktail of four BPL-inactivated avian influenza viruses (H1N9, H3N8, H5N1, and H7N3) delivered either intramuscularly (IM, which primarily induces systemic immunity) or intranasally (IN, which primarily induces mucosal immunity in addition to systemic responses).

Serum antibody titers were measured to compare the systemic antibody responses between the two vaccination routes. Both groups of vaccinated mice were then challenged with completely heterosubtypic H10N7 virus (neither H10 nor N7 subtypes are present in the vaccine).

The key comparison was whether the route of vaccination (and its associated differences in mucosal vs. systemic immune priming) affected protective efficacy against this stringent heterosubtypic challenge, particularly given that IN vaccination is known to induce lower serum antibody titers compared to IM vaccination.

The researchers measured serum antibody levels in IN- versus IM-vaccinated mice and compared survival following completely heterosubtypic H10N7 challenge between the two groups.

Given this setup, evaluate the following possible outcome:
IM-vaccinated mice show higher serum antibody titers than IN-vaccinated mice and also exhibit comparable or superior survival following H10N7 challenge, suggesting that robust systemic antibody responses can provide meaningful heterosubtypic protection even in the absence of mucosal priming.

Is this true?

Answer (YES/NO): NO